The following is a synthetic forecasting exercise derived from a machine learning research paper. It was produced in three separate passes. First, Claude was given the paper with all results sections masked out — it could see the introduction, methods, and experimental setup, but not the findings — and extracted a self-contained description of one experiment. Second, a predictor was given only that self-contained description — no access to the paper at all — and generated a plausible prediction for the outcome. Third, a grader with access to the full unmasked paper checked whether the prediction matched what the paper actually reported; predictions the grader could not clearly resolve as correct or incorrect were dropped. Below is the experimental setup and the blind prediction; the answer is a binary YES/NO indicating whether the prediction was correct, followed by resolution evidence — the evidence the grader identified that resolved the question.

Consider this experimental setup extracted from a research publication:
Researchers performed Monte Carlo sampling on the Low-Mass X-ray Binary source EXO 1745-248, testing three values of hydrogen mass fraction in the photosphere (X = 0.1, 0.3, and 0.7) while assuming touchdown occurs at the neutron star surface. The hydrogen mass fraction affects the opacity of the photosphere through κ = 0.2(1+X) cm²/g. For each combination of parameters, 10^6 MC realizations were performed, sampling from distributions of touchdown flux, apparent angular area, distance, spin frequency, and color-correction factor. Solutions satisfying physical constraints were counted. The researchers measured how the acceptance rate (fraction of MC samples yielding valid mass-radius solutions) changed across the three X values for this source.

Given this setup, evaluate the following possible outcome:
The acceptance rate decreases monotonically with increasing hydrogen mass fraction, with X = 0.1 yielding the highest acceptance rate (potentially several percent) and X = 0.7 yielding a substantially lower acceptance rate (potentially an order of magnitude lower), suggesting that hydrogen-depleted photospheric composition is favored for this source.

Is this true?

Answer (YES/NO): YES